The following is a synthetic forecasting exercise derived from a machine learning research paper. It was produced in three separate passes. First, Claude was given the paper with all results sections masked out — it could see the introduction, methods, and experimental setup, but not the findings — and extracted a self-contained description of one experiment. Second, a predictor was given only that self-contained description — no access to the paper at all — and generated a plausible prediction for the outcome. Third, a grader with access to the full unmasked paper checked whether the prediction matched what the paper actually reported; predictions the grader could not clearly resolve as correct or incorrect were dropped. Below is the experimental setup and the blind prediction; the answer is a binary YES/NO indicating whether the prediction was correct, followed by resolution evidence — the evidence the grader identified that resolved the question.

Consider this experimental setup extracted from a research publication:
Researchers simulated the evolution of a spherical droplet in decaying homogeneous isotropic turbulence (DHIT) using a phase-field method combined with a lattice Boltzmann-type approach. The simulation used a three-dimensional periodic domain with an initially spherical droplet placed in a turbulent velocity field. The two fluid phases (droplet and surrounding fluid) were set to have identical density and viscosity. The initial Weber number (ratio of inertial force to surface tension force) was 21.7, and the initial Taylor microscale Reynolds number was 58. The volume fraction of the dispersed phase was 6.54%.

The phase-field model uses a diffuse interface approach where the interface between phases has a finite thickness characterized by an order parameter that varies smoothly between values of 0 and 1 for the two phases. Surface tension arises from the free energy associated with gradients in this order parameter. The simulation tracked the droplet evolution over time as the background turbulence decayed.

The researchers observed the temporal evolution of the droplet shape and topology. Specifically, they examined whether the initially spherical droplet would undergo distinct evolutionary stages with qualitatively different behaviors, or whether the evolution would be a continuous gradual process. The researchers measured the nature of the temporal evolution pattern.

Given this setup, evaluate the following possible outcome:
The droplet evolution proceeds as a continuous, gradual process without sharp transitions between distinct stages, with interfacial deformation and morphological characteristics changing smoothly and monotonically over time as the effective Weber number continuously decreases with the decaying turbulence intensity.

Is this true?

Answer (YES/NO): NO